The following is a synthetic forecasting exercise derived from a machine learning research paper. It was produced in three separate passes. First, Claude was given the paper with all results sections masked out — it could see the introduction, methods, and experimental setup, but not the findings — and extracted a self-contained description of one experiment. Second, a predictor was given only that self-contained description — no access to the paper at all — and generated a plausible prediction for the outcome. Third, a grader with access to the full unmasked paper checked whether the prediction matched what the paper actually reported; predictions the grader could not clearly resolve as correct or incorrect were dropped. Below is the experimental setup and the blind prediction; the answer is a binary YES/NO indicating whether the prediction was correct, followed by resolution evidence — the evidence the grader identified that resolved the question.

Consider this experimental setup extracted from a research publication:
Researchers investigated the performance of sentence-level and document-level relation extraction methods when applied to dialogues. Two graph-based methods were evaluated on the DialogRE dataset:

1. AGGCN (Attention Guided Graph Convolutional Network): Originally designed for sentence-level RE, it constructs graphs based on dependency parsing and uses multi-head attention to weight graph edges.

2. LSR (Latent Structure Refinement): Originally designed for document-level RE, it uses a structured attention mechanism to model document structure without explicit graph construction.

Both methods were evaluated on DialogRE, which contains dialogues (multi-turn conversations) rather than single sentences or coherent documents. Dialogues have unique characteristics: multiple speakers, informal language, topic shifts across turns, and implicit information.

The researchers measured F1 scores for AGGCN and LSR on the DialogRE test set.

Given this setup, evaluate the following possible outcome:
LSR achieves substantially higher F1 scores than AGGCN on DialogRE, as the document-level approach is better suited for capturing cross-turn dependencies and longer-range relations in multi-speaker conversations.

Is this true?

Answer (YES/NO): NO